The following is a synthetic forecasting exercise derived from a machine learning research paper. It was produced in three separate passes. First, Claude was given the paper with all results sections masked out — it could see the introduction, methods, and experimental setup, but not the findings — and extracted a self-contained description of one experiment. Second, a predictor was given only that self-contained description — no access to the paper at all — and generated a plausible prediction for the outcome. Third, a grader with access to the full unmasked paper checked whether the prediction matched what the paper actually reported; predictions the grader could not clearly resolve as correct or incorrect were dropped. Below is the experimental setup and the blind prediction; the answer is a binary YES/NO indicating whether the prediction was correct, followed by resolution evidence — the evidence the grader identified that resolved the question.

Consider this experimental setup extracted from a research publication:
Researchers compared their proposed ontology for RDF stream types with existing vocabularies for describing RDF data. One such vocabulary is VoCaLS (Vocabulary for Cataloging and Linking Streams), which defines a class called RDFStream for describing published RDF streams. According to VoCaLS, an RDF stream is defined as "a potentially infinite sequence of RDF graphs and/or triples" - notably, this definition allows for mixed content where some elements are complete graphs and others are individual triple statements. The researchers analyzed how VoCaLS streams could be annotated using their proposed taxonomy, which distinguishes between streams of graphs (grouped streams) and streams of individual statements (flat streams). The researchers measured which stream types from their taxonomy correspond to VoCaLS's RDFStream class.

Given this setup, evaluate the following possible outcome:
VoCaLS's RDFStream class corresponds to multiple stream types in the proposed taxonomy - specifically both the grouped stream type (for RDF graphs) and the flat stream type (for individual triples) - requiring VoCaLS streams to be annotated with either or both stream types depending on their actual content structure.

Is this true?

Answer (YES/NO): YES